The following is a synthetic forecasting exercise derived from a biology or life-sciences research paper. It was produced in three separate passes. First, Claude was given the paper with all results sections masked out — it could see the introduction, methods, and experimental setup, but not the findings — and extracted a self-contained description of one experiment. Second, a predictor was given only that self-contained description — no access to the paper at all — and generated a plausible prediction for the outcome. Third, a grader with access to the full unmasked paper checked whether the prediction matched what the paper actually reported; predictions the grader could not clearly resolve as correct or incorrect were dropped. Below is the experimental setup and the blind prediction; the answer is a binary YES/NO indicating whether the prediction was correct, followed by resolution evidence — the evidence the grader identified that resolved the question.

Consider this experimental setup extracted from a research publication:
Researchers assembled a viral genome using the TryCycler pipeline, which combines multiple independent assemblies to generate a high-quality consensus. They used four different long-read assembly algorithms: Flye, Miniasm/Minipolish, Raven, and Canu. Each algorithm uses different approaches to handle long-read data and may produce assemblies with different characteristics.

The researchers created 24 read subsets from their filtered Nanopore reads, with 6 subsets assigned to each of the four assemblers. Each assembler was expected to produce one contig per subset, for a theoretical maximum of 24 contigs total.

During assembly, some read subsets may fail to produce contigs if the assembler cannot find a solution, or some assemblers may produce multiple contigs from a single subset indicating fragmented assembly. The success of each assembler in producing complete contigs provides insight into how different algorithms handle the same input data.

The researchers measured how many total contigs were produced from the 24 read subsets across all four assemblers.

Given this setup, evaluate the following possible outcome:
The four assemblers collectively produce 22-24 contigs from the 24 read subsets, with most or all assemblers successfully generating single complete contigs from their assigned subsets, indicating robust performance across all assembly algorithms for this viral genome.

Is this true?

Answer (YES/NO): NO